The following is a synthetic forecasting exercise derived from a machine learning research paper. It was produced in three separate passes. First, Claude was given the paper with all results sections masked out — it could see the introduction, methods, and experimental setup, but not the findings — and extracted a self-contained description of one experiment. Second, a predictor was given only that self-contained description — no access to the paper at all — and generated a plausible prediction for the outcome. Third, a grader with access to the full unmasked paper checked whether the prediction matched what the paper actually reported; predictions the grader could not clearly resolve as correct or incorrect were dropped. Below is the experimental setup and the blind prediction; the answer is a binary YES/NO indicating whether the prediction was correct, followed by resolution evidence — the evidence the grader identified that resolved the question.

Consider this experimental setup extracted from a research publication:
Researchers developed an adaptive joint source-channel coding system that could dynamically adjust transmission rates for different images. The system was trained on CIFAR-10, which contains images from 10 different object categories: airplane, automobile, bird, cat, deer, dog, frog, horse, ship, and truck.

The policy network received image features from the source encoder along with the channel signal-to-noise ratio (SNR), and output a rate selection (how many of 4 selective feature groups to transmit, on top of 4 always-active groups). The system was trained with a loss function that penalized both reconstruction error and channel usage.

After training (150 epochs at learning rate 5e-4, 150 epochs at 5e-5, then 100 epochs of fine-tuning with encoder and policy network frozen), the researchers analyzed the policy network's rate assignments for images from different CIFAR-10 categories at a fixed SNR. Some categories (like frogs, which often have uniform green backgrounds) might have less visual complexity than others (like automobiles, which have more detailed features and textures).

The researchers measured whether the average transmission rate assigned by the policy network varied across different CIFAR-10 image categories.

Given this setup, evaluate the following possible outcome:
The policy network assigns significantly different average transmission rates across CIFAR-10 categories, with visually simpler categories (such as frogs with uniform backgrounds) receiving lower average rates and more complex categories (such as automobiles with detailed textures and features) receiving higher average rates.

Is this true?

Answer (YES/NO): YES